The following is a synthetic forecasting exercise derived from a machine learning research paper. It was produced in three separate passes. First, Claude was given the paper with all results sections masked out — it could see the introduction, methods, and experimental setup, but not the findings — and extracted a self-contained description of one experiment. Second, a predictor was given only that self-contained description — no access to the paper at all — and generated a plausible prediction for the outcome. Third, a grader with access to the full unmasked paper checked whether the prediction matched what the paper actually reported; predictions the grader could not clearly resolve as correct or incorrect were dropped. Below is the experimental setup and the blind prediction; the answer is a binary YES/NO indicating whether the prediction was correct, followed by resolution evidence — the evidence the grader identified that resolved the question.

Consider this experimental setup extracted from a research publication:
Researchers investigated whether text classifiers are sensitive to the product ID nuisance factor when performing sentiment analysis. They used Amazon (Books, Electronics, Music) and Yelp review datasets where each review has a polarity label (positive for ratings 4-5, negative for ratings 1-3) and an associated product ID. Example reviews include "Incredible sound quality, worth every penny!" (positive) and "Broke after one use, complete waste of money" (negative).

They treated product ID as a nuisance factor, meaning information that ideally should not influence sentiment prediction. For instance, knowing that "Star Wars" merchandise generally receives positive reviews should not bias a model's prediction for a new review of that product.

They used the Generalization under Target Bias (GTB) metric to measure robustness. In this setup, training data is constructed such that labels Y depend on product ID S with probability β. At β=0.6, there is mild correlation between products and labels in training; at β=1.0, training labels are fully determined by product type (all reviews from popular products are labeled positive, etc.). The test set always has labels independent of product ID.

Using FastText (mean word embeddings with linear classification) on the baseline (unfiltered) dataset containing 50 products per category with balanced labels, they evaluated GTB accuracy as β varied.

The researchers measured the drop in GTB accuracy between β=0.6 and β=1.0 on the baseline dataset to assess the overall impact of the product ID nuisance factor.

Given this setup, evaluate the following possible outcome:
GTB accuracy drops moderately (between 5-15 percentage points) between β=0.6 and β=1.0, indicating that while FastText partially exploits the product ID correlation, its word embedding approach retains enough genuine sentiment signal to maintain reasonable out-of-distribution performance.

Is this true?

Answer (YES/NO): YES